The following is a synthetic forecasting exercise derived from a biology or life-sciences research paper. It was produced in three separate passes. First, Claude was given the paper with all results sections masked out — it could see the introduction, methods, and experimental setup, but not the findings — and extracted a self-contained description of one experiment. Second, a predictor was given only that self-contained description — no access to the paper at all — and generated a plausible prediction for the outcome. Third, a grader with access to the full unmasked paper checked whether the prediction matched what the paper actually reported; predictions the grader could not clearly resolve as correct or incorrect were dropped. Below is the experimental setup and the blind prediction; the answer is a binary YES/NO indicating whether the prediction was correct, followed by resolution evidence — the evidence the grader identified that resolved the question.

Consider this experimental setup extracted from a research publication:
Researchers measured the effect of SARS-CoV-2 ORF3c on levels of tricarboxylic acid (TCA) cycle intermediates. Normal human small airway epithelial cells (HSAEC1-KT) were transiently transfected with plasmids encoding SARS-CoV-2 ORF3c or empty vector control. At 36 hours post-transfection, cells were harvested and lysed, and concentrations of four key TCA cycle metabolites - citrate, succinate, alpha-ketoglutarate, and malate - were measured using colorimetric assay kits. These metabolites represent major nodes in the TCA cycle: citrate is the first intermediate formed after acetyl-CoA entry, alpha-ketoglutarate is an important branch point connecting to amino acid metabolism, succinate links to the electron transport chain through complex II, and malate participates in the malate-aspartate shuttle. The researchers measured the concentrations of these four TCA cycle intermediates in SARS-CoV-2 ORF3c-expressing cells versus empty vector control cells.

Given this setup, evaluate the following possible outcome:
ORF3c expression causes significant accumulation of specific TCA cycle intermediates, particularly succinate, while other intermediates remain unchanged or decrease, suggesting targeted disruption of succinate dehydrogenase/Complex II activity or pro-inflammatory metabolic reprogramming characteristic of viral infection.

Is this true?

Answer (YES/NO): NO